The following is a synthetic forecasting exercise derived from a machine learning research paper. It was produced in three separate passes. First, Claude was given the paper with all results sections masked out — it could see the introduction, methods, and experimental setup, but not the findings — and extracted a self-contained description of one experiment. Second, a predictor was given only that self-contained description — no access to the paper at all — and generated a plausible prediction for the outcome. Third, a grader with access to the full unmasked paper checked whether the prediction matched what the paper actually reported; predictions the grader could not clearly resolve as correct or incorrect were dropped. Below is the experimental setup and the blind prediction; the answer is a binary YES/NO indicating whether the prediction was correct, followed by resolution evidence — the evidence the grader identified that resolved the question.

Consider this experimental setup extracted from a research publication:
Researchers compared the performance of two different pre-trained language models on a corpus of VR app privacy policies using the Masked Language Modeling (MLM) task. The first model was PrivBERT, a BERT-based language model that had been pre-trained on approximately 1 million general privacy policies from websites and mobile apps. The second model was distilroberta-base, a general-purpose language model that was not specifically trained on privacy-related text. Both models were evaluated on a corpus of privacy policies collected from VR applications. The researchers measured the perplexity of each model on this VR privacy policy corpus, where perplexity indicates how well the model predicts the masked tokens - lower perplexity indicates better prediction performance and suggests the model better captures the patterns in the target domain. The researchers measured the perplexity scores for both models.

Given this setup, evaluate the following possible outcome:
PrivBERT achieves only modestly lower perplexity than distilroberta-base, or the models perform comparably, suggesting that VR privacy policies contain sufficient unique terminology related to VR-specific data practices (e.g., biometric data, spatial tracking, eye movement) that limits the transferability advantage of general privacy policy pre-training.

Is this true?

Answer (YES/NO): NO